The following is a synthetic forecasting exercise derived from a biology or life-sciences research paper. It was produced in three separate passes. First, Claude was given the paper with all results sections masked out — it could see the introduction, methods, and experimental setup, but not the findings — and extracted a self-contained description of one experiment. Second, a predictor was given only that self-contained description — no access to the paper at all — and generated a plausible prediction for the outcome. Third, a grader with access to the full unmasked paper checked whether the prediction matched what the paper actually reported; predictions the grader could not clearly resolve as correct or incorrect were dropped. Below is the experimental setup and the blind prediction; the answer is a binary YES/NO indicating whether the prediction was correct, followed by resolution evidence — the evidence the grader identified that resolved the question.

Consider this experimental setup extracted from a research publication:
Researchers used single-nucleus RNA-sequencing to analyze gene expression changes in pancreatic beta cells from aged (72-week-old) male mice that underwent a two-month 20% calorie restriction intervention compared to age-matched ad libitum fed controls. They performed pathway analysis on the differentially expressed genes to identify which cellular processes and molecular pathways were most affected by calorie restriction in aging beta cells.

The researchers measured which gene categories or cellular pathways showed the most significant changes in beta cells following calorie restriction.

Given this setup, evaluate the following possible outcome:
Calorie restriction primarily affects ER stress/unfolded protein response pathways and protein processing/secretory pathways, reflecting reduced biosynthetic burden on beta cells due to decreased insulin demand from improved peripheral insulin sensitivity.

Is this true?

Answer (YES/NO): YES